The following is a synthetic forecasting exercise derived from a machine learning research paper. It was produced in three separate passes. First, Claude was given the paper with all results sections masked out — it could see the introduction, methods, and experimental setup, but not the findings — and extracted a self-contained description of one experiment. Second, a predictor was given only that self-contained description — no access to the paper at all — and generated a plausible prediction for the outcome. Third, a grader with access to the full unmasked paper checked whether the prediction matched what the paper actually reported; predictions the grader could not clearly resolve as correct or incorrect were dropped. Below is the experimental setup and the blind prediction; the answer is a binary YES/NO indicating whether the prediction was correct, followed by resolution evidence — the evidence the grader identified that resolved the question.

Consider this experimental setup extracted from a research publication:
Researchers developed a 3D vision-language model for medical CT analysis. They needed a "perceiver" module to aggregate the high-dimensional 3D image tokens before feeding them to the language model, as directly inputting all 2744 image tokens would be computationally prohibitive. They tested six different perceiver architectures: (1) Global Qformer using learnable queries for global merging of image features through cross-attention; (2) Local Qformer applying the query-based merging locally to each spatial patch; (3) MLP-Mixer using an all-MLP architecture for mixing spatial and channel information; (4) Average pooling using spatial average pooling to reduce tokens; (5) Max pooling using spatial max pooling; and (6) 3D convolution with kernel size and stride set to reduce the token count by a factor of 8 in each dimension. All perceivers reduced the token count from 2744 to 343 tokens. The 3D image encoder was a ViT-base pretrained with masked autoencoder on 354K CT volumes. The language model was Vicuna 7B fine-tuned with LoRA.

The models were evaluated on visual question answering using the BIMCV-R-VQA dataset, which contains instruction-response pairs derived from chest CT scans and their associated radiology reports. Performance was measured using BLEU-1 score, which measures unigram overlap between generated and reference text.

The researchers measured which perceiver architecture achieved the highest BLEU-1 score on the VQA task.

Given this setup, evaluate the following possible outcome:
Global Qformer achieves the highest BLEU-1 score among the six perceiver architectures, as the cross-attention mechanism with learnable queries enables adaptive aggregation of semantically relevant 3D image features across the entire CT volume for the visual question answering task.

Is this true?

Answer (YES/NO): NO